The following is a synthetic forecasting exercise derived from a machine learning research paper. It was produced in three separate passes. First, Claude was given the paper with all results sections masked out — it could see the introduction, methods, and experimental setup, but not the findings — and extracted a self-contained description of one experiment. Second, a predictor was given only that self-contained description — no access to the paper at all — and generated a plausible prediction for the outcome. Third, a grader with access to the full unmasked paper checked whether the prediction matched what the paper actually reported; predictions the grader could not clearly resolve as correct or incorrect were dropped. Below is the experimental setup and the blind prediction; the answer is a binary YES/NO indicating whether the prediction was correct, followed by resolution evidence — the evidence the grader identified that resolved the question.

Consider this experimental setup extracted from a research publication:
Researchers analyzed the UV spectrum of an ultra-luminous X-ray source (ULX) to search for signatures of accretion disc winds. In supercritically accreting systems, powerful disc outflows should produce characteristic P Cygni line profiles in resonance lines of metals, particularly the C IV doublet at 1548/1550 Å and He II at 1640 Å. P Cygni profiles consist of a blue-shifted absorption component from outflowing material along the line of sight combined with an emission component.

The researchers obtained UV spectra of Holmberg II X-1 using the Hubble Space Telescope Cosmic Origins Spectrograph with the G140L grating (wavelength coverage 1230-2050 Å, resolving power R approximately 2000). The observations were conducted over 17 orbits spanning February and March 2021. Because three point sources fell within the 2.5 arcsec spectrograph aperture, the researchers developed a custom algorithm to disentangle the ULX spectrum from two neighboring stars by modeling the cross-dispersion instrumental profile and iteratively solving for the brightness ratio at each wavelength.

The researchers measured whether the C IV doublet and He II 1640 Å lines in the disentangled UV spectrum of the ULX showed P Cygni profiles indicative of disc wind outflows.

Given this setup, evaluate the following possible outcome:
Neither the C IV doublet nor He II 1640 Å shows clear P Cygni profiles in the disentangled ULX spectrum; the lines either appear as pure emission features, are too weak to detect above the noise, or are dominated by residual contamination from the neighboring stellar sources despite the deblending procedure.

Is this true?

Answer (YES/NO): YES